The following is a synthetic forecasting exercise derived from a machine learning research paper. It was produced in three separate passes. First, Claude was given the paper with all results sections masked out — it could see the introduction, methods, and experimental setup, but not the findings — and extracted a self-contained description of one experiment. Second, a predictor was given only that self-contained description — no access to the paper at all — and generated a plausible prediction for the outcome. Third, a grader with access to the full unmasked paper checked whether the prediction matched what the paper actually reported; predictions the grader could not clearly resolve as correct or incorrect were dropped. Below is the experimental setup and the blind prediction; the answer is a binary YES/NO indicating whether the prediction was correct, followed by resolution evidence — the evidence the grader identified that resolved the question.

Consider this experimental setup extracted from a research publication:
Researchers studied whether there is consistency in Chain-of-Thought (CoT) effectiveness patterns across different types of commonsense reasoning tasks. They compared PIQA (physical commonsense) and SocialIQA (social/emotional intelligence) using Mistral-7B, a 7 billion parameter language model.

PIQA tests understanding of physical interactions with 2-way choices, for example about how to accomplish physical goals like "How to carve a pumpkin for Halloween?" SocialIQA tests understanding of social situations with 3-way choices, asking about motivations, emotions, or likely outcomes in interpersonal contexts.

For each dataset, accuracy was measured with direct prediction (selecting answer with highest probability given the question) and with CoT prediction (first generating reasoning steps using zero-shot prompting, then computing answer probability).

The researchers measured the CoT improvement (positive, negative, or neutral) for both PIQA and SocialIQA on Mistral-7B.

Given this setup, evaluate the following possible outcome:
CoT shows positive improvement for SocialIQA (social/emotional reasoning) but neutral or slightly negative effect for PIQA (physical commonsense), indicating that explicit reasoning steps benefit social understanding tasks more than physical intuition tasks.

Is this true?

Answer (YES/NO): NO